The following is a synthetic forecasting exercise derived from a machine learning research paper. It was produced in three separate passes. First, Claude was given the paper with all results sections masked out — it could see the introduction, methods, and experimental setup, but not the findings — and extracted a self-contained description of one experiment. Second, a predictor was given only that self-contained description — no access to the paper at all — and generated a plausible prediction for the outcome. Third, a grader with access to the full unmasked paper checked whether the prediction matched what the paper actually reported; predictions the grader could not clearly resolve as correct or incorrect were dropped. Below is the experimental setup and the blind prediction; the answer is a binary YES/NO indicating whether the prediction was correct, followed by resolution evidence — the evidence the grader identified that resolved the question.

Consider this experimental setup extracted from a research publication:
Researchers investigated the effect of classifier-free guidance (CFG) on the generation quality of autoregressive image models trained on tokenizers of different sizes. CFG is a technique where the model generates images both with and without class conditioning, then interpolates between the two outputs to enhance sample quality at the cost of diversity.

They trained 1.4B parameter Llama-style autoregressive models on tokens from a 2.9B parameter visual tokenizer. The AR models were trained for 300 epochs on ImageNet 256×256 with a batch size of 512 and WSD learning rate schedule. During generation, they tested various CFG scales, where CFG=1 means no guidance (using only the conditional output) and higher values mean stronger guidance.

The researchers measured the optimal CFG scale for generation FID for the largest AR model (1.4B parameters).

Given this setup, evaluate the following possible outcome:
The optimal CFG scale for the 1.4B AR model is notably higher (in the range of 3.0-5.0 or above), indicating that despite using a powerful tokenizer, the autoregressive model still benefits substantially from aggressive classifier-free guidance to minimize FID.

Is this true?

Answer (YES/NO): NO